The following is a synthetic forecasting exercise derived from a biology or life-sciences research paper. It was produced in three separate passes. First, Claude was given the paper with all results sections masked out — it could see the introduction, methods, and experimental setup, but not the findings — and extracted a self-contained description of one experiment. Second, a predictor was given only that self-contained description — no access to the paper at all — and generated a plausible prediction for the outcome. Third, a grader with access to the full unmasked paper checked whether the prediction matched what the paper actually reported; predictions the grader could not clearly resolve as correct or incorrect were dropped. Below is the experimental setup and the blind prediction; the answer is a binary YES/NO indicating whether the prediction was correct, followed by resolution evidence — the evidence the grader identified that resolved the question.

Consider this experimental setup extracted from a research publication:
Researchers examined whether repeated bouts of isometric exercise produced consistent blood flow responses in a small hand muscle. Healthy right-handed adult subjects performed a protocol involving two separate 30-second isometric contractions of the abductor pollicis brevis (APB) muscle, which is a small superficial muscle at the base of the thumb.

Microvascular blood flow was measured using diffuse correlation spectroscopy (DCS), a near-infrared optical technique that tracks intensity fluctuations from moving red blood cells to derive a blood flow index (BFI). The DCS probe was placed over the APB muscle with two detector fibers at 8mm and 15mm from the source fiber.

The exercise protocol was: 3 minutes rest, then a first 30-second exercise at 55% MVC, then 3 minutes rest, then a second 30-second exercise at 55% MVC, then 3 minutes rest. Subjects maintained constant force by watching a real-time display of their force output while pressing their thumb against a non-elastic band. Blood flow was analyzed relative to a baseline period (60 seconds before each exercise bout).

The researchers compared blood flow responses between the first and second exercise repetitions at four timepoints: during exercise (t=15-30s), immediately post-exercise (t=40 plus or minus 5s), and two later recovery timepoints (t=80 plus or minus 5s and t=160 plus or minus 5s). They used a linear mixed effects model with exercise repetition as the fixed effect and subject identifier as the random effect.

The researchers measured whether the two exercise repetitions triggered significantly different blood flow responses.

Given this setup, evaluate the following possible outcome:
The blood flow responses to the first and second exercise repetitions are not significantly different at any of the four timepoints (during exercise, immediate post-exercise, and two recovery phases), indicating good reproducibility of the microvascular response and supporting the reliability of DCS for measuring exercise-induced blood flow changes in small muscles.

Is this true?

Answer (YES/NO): YES